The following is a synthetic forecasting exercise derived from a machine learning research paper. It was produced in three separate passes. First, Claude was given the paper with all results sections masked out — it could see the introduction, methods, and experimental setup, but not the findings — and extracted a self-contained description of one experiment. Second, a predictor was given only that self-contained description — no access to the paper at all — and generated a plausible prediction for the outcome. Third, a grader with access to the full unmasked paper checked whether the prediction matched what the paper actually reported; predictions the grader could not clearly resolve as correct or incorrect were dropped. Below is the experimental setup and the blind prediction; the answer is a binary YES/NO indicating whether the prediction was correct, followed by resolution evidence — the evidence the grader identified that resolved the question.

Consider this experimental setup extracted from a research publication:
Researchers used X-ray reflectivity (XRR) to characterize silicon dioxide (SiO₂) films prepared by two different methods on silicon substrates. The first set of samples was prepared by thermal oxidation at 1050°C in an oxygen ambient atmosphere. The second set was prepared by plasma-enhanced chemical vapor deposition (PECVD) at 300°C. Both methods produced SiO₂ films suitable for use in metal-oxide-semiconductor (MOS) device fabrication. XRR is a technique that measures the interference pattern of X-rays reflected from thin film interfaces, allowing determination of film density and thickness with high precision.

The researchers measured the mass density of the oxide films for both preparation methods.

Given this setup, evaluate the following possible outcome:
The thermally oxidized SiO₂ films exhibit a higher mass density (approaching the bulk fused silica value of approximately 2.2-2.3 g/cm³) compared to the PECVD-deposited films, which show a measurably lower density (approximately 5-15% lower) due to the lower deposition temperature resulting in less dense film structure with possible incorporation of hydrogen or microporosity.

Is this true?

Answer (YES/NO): NO